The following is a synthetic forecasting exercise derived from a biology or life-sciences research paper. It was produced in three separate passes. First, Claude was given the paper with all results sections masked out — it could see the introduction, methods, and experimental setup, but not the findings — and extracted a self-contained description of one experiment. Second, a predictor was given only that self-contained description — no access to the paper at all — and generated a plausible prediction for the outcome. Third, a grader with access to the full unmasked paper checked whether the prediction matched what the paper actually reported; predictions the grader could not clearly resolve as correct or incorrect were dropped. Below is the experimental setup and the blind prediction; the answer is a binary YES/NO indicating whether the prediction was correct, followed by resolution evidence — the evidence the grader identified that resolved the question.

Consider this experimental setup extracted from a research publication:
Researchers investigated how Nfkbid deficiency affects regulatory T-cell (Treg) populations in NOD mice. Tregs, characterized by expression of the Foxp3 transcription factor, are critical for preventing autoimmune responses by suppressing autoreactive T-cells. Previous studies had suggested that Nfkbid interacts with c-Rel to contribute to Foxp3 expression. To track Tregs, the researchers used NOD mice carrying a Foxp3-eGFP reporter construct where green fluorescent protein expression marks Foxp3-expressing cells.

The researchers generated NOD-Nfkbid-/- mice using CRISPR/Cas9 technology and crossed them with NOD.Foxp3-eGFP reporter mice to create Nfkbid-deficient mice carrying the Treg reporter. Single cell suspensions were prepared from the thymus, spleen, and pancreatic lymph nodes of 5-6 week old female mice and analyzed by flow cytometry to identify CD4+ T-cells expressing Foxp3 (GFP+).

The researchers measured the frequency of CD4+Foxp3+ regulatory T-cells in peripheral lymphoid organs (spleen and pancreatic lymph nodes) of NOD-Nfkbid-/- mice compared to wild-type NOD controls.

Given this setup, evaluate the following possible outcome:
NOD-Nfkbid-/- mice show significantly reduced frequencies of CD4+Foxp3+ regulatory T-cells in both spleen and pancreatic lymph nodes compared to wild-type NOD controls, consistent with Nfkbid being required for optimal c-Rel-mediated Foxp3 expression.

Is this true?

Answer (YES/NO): NO